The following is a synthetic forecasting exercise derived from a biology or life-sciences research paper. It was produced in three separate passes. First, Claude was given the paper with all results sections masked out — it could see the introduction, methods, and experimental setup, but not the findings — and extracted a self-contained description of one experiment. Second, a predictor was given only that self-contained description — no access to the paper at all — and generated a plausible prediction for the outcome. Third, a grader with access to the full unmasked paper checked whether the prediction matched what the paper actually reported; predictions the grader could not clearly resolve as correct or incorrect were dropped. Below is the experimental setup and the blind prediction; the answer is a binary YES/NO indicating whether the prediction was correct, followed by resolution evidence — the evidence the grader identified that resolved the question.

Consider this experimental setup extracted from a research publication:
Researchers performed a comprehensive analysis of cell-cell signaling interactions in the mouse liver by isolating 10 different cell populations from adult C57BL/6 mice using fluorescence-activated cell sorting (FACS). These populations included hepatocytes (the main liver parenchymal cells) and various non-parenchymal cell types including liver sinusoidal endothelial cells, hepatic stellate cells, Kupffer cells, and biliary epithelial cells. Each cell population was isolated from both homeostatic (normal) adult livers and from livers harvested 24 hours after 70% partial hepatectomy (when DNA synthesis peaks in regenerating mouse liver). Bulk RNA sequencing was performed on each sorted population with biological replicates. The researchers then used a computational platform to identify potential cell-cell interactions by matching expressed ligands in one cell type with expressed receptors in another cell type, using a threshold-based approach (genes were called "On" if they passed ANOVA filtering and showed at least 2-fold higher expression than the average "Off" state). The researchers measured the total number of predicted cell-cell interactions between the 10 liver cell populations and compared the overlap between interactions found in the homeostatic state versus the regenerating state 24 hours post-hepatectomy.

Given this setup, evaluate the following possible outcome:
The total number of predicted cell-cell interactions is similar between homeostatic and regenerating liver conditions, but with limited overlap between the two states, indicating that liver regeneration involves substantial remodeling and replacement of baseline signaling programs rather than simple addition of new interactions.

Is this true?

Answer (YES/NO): NO